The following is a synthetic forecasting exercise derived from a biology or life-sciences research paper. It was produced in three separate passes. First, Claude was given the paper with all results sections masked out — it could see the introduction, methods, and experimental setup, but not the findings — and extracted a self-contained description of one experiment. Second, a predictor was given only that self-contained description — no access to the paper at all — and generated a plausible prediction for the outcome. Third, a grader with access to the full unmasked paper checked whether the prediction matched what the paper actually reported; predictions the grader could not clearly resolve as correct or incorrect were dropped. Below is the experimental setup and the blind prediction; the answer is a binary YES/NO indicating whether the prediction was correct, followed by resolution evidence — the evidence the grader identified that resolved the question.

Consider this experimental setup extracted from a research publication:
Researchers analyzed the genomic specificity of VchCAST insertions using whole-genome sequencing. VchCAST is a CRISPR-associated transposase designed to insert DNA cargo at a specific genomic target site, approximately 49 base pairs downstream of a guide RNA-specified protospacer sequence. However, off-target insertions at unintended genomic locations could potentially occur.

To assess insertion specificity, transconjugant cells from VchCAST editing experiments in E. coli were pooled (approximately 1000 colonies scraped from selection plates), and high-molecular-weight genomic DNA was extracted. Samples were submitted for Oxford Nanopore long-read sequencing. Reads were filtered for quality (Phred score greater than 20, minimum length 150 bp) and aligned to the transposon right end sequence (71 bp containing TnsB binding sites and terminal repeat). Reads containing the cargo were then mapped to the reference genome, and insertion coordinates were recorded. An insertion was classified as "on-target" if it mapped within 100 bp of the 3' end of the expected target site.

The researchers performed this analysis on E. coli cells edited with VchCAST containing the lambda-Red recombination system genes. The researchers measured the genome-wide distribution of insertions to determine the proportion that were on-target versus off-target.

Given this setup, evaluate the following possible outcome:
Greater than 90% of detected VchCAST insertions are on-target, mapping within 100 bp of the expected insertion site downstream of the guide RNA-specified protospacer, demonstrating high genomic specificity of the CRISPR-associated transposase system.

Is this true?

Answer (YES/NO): YES